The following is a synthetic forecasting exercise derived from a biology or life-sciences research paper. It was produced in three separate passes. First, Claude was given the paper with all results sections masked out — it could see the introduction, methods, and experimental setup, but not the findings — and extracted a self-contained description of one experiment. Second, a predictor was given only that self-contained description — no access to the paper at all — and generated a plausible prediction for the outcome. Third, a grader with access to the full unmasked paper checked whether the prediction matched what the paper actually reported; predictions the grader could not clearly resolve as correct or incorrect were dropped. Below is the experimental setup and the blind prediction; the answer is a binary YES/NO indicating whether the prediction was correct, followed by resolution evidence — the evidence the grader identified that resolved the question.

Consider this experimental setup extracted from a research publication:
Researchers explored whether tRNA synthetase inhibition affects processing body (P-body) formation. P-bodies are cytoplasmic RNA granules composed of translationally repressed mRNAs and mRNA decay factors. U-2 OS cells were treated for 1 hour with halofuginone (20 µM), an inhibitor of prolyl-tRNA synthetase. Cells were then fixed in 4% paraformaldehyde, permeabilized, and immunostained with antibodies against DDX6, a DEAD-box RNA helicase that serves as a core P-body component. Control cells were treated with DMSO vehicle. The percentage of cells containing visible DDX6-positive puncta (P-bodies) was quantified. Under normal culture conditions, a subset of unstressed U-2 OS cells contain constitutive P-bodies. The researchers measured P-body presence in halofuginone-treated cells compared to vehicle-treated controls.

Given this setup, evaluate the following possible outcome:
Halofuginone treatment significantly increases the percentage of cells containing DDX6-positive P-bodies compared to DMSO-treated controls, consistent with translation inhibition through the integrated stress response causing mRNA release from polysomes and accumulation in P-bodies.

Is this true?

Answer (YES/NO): NO